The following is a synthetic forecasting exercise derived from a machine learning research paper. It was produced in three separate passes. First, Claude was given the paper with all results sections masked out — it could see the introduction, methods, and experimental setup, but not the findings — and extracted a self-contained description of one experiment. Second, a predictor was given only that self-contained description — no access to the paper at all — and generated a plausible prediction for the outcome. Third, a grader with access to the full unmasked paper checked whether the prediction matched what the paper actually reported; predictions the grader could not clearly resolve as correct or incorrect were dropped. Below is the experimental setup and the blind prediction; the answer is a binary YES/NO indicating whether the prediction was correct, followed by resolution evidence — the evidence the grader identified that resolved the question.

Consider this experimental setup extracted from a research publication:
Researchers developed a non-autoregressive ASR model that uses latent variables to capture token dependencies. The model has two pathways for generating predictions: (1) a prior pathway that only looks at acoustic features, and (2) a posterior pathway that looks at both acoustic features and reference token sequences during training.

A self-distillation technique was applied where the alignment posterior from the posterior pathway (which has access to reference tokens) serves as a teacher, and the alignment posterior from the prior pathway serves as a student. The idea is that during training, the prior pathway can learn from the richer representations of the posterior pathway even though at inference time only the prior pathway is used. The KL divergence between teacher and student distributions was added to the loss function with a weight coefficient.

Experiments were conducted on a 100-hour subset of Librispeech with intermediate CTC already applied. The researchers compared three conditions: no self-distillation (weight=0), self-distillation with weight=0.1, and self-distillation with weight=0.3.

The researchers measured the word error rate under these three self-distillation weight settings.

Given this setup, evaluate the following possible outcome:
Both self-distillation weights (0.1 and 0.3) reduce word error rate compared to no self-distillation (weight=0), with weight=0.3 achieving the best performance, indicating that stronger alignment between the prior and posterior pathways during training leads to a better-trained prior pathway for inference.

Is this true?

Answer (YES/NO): NO